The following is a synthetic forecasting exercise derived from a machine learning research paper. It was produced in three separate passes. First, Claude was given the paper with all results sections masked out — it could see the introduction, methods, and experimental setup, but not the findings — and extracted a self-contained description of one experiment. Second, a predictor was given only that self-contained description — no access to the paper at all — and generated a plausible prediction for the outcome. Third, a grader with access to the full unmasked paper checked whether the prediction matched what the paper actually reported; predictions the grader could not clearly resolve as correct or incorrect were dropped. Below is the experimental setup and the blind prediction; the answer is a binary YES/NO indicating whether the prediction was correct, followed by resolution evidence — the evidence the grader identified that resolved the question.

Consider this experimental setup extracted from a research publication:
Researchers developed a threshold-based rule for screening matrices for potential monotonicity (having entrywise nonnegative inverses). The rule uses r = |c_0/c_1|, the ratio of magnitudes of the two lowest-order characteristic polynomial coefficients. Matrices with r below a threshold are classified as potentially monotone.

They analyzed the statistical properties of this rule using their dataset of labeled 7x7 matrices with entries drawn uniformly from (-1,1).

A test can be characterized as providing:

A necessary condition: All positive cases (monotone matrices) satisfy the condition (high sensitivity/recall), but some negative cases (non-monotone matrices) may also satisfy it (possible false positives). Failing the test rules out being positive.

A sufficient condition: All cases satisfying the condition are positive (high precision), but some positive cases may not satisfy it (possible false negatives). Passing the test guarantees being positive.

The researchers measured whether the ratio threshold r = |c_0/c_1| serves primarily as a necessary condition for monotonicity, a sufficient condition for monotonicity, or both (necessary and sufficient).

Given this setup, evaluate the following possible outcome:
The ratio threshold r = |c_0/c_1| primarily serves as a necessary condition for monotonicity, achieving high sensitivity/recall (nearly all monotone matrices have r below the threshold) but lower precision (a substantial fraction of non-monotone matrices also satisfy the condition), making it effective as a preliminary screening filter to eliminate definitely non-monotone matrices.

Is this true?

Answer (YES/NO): YES